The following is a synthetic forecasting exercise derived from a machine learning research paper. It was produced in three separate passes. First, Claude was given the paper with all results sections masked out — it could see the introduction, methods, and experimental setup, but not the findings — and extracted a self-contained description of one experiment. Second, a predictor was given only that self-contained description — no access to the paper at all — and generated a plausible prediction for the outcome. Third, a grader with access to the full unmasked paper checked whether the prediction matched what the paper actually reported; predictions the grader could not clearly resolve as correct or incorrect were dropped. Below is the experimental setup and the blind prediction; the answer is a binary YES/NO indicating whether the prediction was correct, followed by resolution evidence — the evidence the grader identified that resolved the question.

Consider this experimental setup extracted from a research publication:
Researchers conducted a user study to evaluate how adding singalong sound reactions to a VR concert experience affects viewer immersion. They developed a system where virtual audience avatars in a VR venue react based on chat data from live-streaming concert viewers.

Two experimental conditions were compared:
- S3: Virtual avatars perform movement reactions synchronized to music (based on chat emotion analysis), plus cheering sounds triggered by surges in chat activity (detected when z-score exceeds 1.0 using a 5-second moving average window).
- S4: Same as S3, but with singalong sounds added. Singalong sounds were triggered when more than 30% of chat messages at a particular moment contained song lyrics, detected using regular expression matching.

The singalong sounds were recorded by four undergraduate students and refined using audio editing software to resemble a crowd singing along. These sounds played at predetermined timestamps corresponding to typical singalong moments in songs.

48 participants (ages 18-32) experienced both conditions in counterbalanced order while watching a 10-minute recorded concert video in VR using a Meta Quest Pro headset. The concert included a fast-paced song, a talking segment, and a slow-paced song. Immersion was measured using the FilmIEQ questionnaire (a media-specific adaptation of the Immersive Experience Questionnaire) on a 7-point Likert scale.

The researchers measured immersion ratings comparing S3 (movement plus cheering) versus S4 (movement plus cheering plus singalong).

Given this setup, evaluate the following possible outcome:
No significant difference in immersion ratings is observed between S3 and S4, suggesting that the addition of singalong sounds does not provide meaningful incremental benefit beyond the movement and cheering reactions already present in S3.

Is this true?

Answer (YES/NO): YES